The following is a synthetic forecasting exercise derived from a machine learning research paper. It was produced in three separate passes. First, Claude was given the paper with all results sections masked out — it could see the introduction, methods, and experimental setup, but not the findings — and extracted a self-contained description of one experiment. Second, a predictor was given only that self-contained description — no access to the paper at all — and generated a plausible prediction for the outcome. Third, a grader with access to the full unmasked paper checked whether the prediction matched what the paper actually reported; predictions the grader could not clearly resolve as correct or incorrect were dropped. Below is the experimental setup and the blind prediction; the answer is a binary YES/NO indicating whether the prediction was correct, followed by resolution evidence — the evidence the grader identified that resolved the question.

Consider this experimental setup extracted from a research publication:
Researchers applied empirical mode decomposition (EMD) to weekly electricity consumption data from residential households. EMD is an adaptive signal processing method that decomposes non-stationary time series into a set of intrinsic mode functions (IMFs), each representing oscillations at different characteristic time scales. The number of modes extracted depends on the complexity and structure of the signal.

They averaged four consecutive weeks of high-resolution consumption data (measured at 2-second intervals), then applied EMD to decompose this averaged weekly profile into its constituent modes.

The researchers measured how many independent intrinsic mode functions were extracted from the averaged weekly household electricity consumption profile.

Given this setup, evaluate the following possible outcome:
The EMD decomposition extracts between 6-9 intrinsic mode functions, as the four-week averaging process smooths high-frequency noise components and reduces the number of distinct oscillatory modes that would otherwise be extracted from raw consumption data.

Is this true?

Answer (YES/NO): NO